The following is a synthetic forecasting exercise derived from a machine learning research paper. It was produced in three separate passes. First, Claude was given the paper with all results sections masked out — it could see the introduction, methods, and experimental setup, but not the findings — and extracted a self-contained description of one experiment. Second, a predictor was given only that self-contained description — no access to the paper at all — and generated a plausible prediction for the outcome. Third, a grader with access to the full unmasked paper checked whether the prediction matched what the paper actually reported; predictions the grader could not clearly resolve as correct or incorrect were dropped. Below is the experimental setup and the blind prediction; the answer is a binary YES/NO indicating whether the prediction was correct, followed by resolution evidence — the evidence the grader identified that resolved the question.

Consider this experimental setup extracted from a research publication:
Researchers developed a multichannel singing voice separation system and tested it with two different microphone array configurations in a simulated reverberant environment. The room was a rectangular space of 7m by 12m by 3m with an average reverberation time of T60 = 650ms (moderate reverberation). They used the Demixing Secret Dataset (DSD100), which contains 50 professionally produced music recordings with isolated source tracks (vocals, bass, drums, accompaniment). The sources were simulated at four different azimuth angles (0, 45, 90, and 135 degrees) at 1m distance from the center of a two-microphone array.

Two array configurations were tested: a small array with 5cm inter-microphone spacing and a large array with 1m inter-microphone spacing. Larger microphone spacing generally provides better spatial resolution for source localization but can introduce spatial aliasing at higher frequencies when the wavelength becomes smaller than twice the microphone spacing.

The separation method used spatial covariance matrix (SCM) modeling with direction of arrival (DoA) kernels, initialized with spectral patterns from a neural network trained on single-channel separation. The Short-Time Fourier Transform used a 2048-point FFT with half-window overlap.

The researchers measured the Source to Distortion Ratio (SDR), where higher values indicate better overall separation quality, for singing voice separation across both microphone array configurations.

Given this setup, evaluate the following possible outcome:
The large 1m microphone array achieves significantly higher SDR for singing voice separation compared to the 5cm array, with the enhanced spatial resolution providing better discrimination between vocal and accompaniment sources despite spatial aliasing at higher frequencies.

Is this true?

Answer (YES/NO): NO